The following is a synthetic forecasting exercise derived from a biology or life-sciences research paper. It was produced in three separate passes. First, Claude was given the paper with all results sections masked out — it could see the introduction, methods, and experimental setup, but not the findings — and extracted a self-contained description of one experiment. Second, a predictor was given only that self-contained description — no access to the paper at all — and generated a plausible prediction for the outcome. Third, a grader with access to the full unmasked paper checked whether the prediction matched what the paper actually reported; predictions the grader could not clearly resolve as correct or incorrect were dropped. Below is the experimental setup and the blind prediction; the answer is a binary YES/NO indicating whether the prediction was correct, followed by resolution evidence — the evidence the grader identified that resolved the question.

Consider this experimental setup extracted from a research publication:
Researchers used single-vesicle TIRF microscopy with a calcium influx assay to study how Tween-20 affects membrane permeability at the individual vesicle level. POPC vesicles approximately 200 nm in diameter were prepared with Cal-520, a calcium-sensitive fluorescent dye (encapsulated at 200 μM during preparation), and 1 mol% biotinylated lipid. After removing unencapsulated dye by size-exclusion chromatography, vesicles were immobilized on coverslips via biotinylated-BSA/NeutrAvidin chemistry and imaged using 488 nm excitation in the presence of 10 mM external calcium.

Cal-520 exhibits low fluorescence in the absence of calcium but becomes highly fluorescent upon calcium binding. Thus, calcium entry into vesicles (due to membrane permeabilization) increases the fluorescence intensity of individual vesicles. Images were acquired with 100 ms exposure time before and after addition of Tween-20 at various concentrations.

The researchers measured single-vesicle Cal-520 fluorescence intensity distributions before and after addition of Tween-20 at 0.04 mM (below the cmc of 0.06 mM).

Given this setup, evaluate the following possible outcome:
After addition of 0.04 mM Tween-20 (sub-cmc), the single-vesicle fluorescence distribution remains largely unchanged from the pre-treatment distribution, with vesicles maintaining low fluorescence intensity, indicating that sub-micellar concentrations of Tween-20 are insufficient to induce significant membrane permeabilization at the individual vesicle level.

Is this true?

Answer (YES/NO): NO